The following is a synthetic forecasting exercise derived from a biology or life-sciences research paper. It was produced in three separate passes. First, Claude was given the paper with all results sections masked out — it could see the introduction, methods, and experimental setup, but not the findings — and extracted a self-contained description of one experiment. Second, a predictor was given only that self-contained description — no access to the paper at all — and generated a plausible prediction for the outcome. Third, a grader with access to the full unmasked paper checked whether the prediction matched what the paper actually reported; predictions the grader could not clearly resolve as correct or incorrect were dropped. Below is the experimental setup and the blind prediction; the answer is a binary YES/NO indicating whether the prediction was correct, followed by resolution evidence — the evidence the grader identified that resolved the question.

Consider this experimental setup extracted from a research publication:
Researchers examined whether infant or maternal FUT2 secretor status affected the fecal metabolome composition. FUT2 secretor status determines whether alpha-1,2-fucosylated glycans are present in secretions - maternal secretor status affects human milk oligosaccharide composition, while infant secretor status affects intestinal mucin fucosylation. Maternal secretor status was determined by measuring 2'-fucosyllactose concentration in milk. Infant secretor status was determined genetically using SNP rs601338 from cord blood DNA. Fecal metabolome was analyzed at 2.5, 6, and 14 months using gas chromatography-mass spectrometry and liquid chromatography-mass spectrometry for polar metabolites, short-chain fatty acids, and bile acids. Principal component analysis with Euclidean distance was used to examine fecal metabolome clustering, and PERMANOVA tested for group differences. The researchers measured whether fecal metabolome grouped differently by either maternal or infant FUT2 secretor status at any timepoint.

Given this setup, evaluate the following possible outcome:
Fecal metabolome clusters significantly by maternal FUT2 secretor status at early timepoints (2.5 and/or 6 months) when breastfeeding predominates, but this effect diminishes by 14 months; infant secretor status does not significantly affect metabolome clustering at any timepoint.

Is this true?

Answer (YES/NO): NO